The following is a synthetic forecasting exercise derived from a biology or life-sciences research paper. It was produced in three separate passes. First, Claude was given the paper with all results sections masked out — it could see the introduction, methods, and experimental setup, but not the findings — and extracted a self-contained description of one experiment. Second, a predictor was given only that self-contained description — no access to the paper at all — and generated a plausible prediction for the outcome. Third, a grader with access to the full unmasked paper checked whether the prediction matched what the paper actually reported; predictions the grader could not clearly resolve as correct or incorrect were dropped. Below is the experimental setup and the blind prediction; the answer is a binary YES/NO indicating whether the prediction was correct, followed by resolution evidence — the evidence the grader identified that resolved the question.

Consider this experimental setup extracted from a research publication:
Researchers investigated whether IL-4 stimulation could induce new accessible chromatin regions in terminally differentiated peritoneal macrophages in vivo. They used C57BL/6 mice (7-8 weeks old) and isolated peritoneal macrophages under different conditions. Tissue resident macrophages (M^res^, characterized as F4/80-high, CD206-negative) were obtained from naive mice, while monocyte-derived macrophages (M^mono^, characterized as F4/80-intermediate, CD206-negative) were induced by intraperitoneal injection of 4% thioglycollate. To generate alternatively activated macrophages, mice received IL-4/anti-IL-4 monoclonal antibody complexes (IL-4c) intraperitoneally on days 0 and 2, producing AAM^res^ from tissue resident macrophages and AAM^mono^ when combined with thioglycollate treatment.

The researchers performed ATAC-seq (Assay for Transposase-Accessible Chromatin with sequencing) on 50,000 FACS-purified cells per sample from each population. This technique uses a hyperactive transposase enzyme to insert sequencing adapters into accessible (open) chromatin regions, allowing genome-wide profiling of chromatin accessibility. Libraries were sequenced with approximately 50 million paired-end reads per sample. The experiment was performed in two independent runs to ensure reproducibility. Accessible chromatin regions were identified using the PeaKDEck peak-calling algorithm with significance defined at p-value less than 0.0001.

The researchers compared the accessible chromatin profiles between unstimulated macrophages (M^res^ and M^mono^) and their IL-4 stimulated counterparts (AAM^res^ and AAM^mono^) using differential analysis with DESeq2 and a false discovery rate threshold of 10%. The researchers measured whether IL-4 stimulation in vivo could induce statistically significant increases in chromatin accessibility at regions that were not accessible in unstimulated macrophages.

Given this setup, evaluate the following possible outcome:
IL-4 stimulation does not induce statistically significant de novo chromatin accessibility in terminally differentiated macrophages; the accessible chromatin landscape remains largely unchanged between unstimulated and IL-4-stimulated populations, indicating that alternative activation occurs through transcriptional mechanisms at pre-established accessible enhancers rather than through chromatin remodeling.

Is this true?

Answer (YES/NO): NO